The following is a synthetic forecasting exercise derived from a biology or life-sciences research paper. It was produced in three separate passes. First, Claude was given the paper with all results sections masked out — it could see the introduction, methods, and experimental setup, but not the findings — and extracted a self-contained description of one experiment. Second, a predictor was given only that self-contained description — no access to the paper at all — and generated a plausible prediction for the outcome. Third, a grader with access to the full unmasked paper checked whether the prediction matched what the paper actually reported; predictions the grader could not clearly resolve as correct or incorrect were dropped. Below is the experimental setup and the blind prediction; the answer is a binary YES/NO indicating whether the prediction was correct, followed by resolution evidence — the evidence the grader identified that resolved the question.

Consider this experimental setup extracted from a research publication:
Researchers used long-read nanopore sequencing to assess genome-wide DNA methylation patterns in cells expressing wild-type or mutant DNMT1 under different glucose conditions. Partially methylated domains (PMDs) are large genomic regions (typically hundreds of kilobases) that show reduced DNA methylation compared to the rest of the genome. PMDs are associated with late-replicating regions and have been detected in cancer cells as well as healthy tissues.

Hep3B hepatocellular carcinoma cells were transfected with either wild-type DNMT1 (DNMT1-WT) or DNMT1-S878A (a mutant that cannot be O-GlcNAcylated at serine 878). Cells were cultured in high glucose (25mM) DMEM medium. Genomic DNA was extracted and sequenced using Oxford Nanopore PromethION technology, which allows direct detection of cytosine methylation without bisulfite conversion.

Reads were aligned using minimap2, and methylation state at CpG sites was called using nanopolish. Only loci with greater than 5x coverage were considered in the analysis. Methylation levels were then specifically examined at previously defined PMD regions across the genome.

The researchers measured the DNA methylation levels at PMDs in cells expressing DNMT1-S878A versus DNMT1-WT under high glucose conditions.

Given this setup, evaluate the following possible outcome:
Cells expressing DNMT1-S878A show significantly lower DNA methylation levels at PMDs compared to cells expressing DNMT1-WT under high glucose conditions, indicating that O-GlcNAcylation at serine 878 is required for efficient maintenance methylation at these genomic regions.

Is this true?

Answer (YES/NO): NO